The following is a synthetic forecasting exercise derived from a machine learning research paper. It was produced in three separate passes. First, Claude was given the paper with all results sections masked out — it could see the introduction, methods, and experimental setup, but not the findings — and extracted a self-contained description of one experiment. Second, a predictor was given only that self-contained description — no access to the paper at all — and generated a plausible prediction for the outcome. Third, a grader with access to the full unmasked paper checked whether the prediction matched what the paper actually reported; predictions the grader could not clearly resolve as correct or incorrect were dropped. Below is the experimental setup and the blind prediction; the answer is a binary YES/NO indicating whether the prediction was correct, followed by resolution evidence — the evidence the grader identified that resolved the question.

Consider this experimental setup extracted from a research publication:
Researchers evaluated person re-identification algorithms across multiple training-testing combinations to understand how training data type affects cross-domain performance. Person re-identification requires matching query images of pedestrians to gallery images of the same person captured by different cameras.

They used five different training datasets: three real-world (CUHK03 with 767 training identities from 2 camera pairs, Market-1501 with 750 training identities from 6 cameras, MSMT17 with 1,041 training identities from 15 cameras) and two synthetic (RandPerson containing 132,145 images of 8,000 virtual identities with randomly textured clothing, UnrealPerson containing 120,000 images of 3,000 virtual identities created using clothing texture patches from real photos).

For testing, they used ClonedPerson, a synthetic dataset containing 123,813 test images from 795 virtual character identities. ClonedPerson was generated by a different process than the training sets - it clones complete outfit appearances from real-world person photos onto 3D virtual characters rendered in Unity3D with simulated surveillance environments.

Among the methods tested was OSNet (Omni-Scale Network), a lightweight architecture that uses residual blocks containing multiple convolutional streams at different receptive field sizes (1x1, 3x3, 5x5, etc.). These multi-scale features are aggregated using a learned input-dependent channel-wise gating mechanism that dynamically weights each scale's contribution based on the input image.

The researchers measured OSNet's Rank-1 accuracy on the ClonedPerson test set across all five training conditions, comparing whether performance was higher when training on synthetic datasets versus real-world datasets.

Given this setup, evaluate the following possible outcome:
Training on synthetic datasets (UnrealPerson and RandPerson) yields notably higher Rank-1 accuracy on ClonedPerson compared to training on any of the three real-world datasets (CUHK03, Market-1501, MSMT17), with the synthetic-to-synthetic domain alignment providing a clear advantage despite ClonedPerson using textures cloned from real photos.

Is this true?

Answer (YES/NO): YES